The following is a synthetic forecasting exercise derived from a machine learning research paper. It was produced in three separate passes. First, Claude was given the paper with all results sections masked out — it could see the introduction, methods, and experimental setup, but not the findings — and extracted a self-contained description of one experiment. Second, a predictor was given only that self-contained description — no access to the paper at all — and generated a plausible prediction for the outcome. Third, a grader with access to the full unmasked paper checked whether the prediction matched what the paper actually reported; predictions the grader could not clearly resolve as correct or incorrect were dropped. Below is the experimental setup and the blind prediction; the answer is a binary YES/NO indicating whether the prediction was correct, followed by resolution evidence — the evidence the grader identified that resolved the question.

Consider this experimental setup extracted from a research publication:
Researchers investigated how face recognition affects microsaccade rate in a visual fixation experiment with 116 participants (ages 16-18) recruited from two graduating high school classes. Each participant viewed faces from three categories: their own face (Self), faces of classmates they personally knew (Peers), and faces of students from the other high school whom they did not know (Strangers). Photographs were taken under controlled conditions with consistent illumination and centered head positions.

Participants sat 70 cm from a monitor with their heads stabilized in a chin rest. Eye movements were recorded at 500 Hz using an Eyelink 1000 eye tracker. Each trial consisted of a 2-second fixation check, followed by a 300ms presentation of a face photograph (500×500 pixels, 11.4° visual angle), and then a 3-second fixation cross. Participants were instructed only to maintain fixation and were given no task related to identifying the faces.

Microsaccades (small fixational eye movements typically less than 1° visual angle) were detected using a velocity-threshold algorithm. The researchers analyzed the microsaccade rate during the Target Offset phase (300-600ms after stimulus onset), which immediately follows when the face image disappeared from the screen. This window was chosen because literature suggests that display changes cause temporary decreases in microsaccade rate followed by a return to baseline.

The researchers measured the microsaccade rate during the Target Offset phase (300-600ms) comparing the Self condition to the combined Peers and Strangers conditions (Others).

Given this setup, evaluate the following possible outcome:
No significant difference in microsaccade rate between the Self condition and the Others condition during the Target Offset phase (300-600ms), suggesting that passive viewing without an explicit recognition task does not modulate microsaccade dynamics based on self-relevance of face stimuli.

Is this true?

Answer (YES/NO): NO